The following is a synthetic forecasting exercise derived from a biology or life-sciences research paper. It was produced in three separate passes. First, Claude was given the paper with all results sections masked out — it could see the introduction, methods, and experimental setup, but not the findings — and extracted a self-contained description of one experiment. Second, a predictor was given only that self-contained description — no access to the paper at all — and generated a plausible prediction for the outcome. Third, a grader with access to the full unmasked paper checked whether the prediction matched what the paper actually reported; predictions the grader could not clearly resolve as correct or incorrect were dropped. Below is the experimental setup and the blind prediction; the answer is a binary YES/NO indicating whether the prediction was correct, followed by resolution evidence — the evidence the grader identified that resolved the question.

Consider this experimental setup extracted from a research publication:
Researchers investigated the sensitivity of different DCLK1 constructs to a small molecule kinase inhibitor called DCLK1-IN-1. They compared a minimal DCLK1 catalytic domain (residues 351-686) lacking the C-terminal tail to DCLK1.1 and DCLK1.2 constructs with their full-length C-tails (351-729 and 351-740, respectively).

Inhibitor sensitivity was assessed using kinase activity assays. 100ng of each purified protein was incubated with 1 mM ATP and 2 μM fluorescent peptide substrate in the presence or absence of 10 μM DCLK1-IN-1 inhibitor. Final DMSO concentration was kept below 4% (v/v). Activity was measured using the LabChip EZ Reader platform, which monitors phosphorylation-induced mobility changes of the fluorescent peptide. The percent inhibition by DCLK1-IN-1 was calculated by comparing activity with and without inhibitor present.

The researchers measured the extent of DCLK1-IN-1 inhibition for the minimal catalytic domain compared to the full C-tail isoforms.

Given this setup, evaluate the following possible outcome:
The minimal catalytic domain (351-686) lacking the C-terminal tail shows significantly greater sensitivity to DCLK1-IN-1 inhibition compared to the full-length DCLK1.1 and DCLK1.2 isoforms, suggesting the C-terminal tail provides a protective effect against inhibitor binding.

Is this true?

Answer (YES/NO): NO